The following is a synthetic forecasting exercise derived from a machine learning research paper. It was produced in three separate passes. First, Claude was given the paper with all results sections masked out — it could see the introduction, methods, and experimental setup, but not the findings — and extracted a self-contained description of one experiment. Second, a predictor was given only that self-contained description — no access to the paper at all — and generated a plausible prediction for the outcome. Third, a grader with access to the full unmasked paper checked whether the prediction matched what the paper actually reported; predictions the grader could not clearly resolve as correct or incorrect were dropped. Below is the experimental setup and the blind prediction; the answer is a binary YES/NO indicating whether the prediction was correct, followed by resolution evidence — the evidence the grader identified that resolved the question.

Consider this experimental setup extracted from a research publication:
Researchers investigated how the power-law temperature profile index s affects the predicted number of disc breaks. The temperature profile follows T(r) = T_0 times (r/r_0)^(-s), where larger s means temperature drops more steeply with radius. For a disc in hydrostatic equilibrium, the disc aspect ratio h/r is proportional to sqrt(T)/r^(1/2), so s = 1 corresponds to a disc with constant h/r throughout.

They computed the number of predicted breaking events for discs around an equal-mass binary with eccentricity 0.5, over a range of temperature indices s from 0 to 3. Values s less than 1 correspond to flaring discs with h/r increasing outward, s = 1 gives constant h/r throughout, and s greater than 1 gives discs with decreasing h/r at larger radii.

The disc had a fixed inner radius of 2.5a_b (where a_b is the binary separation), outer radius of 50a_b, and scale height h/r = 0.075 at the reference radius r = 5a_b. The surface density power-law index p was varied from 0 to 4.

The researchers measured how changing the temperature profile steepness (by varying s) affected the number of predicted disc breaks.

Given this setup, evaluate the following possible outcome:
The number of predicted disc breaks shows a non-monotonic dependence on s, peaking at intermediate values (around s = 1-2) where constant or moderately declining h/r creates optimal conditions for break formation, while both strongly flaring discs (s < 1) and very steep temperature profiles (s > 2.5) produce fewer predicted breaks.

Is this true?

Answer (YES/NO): NO